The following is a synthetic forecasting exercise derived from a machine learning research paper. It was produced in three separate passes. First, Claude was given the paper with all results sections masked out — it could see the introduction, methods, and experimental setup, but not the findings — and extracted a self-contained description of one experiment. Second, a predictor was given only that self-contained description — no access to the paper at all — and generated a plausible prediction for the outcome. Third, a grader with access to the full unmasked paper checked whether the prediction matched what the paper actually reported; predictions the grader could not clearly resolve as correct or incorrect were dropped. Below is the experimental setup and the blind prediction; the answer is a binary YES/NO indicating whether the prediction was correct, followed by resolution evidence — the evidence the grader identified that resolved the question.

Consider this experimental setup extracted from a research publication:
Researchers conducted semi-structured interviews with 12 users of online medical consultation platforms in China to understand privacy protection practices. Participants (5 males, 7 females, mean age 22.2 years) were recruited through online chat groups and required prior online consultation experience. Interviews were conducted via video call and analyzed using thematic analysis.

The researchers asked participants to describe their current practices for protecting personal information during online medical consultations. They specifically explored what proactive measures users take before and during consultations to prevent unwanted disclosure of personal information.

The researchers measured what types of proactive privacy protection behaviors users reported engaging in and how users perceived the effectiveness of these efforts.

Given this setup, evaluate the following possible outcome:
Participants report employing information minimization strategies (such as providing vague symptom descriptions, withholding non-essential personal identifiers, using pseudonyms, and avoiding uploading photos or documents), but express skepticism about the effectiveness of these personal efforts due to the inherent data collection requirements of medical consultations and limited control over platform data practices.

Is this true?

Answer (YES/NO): NO